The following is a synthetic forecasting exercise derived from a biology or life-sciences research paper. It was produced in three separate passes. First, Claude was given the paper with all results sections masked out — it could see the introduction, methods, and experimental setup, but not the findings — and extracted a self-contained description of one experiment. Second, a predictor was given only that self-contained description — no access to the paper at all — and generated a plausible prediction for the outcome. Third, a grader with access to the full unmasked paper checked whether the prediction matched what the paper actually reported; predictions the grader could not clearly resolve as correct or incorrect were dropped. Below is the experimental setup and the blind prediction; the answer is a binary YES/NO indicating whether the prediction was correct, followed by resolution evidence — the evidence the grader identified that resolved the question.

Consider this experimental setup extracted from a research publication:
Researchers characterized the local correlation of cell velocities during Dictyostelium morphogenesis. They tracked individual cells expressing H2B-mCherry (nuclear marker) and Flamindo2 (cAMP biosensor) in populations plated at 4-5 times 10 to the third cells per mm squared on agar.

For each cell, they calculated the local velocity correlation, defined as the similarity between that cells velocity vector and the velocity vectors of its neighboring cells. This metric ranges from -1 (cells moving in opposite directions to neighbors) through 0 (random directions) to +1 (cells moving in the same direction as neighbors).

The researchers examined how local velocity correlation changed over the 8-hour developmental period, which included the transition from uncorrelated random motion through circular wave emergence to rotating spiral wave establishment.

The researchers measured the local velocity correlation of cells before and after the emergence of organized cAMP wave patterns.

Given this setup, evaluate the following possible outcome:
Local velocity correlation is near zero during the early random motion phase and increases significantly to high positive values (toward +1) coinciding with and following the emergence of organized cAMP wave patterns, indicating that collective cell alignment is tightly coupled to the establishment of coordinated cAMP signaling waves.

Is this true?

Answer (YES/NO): YES